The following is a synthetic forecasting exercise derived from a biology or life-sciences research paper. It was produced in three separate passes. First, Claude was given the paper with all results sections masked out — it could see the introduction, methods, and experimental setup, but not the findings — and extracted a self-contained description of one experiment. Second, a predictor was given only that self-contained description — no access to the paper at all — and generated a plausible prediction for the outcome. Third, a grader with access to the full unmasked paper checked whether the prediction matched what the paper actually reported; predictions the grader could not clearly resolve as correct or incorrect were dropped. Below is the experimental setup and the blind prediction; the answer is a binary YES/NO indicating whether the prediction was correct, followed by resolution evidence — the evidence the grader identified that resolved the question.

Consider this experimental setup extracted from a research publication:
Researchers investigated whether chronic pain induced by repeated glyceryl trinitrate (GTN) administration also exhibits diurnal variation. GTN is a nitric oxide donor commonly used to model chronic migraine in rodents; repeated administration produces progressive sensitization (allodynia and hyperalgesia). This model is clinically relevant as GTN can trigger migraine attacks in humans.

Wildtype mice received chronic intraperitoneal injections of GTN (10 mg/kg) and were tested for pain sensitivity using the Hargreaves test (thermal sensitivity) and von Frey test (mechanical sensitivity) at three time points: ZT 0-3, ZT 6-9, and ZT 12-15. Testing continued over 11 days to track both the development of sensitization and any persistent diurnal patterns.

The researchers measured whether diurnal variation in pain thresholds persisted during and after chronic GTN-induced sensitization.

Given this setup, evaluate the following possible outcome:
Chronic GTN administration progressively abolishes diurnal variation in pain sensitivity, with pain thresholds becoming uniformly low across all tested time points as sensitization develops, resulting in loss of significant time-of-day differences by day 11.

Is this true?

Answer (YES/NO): NO